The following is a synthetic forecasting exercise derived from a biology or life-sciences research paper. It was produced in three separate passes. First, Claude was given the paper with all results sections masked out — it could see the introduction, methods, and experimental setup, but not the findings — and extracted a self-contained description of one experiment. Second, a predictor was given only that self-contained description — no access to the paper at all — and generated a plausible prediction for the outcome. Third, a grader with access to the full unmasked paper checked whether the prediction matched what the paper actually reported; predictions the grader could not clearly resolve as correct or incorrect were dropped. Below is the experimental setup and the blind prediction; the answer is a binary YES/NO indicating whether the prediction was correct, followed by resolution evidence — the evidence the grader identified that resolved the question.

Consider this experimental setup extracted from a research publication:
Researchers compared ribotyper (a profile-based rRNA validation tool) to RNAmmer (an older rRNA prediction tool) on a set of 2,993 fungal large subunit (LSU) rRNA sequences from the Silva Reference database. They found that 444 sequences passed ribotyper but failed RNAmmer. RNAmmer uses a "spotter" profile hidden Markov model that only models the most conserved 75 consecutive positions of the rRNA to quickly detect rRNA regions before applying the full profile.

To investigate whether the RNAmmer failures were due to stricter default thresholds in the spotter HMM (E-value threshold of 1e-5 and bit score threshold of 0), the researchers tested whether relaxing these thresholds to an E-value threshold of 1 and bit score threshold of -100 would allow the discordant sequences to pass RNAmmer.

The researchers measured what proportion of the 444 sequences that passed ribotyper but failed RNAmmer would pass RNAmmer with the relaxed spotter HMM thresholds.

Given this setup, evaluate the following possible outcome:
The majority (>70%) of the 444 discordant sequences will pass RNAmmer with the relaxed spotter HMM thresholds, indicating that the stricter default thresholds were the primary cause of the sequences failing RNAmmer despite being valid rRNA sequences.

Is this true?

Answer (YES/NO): YES